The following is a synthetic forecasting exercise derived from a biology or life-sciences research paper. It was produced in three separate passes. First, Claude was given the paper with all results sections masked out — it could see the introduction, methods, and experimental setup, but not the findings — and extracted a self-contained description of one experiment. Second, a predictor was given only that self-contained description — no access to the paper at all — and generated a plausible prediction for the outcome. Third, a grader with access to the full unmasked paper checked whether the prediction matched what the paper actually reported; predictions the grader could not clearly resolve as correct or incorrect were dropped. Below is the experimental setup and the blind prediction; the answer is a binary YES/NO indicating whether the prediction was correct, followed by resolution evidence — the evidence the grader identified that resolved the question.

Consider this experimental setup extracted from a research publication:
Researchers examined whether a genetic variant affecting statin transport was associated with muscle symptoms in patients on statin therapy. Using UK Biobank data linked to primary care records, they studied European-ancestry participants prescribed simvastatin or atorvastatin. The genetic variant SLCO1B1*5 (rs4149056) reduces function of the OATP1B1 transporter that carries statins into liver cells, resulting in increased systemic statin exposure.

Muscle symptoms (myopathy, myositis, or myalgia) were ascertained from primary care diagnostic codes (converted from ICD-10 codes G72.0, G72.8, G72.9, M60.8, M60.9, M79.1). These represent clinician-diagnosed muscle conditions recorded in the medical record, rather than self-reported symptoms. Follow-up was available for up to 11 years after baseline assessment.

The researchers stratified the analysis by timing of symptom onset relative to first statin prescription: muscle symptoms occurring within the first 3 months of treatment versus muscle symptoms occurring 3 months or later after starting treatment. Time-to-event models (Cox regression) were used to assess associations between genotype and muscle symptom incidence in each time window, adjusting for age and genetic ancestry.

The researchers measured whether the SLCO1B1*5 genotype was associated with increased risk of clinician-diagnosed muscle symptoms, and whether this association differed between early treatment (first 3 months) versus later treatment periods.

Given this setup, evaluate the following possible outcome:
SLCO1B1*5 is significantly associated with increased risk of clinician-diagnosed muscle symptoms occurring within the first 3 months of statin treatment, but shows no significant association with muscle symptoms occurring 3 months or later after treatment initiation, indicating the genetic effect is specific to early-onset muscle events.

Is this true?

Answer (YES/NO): NO